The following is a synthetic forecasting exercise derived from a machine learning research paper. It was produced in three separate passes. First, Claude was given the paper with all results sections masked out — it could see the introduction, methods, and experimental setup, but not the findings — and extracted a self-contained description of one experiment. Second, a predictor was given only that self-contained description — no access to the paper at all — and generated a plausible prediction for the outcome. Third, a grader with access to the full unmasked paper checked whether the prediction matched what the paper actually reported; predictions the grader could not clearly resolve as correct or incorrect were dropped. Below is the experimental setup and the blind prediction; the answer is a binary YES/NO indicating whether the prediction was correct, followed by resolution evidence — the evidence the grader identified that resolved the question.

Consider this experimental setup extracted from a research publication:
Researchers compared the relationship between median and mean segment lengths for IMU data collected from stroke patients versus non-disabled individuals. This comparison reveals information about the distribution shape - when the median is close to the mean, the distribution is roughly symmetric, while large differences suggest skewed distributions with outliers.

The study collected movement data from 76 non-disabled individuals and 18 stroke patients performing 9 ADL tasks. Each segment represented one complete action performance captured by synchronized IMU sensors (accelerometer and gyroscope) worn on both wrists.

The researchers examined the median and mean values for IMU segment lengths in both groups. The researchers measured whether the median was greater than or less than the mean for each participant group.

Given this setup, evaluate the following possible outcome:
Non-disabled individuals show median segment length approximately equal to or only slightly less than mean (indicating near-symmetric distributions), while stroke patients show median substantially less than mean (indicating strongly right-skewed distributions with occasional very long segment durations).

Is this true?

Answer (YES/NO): NO